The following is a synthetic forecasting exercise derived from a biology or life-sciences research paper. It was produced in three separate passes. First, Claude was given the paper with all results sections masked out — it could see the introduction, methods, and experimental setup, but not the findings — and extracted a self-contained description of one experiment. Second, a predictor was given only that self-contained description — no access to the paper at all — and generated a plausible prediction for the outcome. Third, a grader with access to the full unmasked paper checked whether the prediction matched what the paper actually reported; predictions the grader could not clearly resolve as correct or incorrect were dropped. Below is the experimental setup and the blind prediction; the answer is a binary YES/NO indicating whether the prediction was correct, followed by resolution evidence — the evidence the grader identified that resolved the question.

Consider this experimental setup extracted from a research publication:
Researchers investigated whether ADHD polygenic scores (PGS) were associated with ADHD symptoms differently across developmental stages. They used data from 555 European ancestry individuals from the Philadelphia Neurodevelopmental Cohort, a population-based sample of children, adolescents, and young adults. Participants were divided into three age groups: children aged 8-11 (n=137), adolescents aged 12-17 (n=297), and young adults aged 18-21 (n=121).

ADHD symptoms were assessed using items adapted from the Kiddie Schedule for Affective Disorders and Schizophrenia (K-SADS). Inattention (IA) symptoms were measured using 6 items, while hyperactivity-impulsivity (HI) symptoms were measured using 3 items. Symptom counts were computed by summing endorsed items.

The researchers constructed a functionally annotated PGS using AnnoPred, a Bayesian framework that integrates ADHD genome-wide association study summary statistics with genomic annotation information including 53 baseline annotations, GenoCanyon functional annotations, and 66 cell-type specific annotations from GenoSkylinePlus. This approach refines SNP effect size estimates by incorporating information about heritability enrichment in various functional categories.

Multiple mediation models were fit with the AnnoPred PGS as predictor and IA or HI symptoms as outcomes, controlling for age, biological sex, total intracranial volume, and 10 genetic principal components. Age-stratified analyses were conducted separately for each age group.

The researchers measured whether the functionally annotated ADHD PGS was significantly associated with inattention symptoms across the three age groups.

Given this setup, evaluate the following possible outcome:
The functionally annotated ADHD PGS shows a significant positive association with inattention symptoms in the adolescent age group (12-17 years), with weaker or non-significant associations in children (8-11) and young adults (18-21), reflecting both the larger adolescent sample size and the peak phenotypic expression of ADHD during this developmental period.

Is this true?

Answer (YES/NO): YES